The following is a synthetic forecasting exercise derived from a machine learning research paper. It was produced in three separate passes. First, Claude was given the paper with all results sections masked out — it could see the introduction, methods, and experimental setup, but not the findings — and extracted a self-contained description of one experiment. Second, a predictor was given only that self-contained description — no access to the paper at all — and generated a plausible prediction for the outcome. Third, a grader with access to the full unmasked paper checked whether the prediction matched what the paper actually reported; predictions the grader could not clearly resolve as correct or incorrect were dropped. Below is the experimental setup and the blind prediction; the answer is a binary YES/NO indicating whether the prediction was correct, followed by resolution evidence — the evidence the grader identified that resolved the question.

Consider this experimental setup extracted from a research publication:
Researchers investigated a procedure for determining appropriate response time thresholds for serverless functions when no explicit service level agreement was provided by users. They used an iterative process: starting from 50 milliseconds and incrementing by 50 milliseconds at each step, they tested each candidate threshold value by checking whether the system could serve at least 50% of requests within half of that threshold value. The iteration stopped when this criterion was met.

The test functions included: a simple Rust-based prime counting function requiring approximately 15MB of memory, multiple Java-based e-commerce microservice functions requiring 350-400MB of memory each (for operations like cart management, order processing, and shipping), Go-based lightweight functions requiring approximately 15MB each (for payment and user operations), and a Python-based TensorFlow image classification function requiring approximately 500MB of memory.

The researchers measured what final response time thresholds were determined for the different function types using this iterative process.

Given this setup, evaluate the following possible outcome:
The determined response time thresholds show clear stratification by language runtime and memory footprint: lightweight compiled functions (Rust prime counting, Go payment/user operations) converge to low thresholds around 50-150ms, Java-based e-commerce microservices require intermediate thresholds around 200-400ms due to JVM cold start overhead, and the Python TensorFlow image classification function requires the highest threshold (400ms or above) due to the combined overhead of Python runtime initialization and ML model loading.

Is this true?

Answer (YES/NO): NO